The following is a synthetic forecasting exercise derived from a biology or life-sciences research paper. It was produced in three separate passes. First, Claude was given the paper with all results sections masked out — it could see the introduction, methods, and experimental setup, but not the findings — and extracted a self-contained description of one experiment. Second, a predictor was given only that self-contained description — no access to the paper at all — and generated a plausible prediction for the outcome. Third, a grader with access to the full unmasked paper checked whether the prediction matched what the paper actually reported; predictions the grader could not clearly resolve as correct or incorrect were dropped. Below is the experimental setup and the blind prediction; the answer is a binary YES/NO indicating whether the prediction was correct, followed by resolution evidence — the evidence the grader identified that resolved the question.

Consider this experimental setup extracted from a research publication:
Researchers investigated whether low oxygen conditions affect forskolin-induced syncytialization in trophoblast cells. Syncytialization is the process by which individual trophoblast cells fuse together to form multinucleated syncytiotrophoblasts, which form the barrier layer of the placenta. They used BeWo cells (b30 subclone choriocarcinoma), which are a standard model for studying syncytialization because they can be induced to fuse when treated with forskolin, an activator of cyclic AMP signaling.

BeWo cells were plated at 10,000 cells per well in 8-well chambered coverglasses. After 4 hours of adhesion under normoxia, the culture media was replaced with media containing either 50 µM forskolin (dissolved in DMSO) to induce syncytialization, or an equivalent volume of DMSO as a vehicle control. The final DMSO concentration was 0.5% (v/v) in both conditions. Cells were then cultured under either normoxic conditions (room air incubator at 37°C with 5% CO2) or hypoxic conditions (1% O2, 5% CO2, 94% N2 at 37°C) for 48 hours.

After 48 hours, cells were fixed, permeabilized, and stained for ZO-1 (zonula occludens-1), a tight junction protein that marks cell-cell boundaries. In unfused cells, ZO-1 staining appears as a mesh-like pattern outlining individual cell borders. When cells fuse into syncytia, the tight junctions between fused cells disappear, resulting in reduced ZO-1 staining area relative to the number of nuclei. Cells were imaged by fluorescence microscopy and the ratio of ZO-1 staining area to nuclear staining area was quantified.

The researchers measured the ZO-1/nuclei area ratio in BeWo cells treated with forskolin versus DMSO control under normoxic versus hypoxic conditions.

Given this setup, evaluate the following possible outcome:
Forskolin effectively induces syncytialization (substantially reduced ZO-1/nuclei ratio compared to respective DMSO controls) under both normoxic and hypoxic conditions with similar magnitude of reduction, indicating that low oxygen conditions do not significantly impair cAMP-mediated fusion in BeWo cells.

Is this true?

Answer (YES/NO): YES